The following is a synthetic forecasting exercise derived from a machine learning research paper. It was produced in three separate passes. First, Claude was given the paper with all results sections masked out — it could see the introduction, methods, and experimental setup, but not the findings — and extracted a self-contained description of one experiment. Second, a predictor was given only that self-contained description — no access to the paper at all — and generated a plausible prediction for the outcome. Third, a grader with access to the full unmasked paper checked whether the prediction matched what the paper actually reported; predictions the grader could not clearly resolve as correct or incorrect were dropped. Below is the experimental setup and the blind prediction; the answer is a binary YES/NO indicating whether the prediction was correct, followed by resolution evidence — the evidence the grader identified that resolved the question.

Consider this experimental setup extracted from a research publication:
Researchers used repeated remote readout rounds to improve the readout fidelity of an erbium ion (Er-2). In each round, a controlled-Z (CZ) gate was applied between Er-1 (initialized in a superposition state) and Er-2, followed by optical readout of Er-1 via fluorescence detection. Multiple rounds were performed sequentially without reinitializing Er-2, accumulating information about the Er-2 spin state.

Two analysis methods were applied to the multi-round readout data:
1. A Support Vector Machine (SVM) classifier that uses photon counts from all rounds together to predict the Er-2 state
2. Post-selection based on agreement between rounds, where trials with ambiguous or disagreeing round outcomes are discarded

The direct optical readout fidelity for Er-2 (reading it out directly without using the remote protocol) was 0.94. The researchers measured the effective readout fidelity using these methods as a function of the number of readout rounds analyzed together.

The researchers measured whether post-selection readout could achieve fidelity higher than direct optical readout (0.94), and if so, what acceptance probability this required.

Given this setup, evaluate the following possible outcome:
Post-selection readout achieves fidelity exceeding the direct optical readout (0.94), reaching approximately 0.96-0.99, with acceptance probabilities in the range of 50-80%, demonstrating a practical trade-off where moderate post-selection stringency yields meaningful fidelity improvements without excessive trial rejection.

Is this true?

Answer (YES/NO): YES